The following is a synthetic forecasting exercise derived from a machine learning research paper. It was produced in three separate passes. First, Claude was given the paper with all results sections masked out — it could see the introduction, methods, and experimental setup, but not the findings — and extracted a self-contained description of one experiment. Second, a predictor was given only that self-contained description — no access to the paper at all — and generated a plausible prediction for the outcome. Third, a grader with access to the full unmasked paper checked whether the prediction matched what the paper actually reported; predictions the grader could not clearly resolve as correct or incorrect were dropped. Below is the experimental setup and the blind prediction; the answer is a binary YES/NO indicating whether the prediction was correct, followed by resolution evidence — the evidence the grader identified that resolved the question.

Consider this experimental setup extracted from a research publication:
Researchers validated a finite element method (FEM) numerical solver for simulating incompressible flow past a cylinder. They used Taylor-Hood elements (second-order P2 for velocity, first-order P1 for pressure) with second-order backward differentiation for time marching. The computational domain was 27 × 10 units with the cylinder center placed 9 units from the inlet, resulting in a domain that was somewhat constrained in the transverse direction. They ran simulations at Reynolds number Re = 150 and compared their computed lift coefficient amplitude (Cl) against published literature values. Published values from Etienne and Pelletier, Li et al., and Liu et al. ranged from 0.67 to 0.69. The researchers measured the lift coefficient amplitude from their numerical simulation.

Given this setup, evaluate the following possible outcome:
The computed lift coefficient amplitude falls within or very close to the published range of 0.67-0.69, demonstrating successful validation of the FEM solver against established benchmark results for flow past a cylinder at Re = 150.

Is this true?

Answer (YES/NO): NO